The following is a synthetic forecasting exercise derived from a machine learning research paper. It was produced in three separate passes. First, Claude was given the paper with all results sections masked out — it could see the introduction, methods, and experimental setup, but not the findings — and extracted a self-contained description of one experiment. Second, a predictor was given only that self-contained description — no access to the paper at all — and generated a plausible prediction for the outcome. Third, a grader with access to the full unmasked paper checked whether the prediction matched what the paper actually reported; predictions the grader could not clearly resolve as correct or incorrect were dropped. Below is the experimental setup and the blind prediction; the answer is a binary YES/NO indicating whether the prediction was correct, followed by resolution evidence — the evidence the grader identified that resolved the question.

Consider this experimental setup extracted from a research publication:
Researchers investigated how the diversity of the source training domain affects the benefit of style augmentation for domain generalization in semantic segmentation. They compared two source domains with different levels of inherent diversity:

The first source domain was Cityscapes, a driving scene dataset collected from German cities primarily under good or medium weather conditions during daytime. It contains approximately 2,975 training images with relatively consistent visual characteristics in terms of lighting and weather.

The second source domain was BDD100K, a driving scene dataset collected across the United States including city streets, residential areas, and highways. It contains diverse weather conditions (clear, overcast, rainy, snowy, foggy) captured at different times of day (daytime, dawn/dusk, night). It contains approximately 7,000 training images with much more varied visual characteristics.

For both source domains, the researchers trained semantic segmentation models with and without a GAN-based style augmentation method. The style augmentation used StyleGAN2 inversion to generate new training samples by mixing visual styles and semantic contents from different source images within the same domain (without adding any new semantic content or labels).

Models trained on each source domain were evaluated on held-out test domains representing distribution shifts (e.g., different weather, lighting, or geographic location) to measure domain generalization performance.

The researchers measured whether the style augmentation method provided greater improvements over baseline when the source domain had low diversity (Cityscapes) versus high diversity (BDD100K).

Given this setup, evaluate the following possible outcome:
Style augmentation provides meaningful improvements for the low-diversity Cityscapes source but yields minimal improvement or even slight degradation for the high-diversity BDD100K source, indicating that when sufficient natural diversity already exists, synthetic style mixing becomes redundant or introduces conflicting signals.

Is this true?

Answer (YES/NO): NO